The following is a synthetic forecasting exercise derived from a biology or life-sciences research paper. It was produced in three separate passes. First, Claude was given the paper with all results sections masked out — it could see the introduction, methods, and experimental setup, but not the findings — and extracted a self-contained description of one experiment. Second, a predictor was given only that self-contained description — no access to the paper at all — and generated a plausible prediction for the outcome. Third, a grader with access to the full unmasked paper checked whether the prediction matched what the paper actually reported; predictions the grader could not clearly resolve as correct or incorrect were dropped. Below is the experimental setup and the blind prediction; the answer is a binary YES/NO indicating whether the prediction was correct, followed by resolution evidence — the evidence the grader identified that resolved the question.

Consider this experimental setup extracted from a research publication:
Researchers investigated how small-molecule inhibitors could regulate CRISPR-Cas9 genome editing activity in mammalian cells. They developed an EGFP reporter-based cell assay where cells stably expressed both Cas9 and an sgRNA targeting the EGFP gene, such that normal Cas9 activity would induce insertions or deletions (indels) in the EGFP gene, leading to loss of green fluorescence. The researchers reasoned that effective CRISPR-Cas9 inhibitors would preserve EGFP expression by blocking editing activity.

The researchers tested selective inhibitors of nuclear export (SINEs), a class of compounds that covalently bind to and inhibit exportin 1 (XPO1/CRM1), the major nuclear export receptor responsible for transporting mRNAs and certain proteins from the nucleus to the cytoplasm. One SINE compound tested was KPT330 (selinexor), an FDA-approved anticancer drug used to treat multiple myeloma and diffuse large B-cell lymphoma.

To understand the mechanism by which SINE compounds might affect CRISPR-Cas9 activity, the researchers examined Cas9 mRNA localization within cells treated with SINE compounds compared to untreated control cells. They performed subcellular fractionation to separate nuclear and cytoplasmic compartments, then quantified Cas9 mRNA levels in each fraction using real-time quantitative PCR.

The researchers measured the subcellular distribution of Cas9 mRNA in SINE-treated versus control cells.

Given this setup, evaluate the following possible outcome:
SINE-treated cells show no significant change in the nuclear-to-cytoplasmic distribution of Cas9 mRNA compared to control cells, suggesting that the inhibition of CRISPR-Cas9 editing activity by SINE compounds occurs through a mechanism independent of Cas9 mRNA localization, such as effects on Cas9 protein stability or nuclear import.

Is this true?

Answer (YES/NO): NO